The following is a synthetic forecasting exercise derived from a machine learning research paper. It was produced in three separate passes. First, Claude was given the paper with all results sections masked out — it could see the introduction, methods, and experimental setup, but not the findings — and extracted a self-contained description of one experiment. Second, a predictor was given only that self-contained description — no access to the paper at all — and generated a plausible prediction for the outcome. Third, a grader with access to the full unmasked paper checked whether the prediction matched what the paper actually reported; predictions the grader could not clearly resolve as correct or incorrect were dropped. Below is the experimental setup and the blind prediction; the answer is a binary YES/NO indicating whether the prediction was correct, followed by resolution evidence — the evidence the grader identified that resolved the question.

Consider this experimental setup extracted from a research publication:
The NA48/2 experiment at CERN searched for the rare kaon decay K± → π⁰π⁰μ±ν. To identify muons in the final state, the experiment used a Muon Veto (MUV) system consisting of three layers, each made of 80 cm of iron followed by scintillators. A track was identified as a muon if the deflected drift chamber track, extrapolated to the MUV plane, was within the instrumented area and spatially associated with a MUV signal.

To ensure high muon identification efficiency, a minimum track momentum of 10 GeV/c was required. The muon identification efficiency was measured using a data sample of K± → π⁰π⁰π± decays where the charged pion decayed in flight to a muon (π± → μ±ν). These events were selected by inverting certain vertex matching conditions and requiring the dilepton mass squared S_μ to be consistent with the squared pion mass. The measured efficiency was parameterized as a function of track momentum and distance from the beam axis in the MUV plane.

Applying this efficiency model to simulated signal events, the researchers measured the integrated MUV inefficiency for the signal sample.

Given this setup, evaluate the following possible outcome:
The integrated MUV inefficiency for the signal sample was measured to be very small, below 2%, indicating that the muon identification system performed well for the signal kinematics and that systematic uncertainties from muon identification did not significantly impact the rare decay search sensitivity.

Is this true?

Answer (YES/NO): YES